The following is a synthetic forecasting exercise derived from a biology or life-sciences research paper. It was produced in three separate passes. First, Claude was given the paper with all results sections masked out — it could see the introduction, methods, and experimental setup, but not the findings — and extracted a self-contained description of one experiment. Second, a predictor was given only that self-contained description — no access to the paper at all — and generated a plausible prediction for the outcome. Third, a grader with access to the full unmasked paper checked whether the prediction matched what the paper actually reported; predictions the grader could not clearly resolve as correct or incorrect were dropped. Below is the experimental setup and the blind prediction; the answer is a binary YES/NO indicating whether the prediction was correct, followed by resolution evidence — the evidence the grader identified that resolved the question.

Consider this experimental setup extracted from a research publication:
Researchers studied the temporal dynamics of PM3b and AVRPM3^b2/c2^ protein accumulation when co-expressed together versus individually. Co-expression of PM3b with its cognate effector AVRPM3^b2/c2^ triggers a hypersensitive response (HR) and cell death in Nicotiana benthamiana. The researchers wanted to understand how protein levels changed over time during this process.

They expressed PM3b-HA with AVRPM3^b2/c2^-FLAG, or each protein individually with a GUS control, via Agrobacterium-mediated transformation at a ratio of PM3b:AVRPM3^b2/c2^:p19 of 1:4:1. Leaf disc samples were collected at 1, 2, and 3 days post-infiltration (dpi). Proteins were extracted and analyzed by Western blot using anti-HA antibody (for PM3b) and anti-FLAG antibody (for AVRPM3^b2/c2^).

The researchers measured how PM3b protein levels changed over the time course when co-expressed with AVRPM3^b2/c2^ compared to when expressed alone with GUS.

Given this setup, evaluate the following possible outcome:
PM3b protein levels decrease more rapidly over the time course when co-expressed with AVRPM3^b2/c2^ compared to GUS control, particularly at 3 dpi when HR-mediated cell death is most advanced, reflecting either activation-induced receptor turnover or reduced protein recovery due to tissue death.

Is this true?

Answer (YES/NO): NO